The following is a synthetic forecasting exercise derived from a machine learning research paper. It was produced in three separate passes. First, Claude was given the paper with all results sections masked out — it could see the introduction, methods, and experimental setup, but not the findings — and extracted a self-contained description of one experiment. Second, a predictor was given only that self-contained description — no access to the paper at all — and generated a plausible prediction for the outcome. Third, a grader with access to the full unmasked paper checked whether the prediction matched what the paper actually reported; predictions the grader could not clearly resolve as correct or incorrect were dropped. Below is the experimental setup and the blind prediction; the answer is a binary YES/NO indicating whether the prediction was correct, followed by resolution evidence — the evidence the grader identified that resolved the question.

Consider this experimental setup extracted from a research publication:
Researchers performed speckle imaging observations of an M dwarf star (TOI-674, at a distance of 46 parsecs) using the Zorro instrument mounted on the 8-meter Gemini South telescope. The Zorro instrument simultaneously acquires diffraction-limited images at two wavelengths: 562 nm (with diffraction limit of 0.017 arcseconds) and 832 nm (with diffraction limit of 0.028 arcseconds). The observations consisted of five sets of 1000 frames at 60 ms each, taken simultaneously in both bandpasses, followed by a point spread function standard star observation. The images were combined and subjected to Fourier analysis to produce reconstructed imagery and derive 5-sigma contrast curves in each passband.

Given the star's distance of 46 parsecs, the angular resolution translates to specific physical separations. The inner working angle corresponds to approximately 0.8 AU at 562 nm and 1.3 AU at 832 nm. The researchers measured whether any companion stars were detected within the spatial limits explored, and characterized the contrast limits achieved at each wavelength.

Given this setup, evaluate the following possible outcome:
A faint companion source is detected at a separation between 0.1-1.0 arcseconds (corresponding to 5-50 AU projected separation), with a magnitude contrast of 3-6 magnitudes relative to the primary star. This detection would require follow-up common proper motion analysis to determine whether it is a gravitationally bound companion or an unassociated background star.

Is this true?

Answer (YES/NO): NO